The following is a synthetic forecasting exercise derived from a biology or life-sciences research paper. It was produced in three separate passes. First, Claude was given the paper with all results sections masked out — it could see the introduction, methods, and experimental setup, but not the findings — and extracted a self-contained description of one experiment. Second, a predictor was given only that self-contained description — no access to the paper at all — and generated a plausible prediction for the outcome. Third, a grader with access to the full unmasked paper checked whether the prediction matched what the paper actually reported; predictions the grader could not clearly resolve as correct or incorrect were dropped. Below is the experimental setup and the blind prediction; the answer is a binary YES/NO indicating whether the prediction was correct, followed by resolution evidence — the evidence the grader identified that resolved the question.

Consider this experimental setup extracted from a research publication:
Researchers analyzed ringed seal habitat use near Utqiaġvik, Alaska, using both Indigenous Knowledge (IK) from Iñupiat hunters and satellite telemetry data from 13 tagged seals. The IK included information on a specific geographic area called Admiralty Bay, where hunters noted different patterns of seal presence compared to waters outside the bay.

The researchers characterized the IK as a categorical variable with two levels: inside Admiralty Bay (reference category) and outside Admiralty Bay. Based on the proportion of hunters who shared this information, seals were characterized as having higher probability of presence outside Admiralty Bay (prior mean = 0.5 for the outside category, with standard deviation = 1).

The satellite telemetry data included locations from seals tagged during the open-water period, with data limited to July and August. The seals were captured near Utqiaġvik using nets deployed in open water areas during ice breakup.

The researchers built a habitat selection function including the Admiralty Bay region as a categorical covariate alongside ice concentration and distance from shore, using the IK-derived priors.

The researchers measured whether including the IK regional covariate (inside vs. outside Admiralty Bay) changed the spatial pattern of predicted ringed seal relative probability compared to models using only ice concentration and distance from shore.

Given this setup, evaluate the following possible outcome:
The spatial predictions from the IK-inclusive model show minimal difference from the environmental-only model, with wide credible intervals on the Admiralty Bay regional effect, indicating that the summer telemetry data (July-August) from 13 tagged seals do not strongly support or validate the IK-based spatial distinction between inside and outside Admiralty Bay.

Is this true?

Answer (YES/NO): NO